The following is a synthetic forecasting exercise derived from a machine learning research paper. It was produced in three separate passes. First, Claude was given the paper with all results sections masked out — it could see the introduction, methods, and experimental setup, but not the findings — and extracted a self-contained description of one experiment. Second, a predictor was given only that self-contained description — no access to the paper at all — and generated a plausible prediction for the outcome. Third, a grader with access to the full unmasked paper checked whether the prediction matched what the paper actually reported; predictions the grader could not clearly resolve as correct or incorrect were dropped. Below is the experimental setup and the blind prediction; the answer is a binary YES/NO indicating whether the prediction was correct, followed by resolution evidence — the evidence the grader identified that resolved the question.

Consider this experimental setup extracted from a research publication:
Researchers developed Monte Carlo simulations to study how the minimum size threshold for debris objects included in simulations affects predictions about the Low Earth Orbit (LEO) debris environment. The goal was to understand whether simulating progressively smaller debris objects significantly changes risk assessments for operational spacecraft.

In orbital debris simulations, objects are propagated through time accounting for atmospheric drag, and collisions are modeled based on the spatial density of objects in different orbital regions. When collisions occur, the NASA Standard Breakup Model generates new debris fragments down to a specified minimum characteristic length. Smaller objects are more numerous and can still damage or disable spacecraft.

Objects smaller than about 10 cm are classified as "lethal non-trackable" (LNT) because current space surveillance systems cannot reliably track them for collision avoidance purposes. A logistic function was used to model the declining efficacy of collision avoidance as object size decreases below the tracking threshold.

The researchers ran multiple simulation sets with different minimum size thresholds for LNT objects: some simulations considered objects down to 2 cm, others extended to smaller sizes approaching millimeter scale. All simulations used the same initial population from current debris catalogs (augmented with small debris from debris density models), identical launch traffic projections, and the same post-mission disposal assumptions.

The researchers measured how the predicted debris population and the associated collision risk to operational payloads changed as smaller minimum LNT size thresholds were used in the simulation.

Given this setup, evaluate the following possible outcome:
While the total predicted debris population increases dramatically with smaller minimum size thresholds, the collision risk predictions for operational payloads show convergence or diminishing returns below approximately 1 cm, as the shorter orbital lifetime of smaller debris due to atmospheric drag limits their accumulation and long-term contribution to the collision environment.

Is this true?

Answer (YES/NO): NO